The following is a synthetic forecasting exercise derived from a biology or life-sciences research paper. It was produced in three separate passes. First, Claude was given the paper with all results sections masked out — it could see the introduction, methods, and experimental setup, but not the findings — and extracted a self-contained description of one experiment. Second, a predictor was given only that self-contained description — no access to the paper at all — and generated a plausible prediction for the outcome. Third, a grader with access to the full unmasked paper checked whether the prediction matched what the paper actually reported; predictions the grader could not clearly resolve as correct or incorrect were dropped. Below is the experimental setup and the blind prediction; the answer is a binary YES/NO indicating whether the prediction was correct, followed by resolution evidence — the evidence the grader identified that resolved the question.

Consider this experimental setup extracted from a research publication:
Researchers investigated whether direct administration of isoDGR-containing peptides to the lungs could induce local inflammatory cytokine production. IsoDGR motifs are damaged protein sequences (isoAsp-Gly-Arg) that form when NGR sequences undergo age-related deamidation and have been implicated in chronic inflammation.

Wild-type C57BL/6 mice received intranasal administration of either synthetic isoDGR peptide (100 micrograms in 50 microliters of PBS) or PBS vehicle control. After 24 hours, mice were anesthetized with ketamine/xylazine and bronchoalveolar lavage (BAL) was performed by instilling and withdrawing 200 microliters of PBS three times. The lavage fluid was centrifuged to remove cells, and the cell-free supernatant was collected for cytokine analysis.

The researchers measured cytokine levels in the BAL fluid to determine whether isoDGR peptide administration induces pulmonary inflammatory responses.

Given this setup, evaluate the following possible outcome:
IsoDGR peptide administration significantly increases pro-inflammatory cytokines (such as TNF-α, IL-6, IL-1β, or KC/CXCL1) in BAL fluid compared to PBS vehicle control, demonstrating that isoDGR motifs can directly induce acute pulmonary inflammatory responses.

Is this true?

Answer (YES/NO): YES